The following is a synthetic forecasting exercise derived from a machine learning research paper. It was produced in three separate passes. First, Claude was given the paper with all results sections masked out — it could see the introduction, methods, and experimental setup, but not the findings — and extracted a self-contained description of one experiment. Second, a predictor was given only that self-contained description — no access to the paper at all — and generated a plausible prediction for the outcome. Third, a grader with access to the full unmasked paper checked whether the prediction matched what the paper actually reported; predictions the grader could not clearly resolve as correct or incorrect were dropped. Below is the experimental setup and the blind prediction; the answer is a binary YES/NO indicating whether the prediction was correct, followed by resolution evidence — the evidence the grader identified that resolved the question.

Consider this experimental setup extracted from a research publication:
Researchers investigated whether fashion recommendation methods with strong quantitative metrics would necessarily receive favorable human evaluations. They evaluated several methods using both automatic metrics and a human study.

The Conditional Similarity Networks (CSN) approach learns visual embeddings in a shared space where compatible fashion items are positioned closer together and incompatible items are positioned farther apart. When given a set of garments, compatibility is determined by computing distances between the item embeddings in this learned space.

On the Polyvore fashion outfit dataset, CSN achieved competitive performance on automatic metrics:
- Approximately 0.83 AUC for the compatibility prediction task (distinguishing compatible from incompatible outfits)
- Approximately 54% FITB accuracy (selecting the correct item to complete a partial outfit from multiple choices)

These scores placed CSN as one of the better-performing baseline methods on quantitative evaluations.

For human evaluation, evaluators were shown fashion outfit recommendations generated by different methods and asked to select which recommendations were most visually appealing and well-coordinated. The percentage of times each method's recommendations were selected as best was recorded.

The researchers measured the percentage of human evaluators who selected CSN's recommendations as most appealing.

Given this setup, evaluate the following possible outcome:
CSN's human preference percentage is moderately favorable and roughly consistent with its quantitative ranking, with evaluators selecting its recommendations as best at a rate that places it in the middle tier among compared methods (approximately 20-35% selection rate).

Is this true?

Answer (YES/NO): NO